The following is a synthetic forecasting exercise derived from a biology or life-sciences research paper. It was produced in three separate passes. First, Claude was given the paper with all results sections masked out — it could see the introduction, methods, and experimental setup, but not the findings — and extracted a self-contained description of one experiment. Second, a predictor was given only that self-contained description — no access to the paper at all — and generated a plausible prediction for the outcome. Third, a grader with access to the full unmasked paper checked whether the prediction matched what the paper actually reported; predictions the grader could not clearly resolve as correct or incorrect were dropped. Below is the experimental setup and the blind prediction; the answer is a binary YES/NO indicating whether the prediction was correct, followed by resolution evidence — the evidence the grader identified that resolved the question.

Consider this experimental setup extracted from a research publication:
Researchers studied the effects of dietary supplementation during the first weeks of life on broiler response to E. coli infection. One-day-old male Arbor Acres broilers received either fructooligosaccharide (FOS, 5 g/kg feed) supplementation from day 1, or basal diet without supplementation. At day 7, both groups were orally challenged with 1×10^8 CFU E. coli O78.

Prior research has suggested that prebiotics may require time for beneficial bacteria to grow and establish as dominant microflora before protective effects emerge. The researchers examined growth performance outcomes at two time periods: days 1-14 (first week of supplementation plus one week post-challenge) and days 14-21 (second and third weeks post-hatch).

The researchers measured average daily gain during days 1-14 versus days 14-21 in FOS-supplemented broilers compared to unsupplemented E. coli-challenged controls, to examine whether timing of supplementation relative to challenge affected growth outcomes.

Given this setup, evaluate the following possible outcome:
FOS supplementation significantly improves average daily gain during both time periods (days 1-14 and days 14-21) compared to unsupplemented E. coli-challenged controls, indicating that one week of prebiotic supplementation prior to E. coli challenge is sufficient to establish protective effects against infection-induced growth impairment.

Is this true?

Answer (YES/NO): NO